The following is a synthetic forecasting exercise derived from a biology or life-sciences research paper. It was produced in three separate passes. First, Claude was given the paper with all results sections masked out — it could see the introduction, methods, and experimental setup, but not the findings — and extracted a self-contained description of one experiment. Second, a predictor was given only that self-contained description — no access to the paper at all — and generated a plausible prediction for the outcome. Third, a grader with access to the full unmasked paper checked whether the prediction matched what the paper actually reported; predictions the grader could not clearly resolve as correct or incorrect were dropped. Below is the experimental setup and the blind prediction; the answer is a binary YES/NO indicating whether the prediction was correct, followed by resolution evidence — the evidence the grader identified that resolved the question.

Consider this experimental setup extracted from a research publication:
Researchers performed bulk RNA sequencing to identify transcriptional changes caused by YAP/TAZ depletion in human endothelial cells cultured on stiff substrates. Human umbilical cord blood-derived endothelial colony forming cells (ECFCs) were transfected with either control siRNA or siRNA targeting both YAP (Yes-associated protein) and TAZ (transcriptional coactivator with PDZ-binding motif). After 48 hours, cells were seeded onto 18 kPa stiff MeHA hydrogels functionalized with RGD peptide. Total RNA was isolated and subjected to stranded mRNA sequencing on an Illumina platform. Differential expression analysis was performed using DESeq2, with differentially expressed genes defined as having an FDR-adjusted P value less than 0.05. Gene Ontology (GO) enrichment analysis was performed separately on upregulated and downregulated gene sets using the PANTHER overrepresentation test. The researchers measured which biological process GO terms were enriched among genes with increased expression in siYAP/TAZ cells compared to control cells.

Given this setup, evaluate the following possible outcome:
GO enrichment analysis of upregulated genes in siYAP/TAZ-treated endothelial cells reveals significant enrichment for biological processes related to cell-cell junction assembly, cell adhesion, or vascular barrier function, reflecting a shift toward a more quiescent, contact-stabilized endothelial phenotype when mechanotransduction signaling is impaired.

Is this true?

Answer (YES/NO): NO